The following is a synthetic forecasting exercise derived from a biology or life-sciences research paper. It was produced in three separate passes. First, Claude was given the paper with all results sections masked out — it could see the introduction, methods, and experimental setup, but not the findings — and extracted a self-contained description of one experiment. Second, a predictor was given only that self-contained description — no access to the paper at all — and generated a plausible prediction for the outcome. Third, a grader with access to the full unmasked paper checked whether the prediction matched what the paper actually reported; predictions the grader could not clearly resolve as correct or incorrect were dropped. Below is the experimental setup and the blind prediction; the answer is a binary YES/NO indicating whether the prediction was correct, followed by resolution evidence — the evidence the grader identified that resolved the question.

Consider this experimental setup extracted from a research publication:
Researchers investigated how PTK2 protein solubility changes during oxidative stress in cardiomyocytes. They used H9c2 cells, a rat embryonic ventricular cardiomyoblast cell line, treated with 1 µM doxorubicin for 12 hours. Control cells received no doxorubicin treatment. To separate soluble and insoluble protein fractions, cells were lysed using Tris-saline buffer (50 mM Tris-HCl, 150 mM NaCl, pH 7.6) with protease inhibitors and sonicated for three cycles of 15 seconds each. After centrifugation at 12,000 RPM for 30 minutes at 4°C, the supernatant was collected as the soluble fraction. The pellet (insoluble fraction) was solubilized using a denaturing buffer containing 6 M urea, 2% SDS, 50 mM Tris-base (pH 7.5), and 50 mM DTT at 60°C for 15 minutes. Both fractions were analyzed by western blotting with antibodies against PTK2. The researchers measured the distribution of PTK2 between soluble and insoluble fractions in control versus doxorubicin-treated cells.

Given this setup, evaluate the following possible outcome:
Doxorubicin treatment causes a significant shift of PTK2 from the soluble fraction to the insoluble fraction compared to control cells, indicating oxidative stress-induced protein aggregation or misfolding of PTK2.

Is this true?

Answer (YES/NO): NO